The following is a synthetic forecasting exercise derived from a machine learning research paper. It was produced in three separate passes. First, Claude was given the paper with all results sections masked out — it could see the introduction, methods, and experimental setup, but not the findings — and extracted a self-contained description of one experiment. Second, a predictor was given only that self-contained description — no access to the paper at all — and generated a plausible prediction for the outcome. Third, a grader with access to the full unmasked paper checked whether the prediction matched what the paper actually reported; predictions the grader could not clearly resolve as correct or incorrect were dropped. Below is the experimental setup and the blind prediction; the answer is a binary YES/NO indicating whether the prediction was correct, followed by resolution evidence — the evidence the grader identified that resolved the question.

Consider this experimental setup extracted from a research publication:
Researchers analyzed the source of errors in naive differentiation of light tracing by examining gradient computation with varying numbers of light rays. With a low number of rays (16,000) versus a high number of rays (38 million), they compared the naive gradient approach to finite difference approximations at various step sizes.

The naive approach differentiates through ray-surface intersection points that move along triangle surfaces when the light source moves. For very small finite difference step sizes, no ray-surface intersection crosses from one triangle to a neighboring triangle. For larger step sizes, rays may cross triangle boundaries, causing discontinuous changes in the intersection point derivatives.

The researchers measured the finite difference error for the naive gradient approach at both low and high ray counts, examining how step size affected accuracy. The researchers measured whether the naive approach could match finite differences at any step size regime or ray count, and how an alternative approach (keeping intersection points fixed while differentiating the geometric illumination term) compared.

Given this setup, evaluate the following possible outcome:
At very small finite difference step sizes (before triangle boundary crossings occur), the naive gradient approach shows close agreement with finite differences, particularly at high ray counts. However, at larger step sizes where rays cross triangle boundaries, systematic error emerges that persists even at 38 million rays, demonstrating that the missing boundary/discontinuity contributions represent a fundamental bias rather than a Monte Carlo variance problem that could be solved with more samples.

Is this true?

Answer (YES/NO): NO